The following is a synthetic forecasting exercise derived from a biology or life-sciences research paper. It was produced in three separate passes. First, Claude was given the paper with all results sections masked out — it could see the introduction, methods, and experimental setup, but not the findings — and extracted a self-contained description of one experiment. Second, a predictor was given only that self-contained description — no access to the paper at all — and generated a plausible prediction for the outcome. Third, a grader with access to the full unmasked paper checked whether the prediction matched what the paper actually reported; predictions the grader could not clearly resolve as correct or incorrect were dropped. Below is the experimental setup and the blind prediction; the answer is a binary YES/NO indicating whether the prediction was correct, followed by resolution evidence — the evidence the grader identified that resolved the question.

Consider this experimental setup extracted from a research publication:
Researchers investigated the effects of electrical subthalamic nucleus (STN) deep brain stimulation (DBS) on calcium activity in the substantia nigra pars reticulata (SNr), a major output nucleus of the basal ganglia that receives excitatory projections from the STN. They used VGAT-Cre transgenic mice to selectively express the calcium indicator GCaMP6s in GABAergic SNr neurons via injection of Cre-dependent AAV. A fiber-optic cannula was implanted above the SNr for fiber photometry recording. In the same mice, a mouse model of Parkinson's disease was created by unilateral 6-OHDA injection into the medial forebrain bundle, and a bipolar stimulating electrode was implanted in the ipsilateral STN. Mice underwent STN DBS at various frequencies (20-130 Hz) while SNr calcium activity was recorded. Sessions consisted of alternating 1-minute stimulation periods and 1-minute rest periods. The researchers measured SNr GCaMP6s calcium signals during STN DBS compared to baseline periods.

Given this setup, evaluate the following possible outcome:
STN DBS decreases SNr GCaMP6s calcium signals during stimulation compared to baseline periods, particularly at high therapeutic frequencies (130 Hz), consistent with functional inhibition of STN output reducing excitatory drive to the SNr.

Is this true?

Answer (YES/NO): NO